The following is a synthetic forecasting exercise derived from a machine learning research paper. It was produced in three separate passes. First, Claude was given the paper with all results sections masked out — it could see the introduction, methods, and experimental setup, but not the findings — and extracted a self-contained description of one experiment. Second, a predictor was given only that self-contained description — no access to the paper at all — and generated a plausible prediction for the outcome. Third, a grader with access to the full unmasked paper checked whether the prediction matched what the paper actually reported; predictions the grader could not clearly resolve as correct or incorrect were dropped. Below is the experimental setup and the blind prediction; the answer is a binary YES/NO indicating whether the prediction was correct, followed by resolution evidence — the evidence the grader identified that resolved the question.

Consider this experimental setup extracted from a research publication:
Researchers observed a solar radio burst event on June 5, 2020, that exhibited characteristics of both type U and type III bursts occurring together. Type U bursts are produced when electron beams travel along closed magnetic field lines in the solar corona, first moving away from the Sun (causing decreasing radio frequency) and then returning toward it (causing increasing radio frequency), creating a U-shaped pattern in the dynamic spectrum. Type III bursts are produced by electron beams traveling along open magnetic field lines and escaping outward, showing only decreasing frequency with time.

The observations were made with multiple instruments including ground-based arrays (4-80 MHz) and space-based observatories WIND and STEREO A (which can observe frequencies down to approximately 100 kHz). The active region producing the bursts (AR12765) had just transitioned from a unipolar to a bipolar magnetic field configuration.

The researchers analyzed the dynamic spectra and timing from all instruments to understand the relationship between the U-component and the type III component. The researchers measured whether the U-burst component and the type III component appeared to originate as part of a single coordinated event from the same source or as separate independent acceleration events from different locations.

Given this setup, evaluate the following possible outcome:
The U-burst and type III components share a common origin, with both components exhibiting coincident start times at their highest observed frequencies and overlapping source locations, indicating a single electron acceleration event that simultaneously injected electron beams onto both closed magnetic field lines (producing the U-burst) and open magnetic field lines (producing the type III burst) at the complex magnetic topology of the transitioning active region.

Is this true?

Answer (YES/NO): YES